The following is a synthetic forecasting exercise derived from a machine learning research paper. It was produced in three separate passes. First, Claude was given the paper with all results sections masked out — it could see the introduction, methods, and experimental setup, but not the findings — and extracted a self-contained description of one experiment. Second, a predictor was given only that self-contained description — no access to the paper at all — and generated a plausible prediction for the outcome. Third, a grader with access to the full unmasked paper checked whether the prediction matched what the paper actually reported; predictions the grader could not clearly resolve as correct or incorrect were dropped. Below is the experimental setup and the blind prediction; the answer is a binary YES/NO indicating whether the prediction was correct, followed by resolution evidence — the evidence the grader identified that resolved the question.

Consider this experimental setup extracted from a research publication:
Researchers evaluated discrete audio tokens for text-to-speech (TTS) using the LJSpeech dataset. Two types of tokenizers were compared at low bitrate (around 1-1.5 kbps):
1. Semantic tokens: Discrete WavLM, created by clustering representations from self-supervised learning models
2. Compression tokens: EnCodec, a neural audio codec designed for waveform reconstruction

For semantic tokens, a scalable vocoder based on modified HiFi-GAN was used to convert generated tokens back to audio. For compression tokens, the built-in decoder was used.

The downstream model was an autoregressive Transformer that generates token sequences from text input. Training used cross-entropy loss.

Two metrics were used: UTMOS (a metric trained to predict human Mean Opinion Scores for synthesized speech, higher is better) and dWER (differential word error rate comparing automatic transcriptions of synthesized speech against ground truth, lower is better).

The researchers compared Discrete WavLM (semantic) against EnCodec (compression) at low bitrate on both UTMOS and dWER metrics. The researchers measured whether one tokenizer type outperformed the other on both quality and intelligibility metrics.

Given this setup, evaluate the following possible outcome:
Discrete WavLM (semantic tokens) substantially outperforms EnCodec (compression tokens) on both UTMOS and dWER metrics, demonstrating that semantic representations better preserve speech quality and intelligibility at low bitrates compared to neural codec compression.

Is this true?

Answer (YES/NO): YES